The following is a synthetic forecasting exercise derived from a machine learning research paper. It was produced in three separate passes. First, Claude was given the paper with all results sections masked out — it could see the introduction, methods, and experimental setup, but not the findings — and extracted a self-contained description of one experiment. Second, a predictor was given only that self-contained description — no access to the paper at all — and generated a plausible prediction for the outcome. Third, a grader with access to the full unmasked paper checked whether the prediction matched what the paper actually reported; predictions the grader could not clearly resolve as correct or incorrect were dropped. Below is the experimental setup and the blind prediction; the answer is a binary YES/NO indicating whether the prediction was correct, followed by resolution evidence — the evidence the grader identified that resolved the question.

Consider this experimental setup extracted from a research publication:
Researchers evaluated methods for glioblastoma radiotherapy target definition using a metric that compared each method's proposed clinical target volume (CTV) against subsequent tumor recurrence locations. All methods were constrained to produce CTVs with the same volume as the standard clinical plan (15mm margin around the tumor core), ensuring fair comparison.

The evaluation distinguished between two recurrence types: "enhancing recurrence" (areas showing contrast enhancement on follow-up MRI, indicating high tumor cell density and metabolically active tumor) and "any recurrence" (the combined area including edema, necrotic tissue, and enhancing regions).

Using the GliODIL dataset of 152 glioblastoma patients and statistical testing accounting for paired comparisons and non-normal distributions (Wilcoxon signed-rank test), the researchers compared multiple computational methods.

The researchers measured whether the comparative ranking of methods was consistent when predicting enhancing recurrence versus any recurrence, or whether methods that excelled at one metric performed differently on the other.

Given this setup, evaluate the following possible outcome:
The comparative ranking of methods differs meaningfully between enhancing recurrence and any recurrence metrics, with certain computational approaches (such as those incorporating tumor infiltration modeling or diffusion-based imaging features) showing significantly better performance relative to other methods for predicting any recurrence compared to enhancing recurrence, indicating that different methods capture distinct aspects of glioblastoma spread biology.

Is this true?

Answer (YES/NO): YES